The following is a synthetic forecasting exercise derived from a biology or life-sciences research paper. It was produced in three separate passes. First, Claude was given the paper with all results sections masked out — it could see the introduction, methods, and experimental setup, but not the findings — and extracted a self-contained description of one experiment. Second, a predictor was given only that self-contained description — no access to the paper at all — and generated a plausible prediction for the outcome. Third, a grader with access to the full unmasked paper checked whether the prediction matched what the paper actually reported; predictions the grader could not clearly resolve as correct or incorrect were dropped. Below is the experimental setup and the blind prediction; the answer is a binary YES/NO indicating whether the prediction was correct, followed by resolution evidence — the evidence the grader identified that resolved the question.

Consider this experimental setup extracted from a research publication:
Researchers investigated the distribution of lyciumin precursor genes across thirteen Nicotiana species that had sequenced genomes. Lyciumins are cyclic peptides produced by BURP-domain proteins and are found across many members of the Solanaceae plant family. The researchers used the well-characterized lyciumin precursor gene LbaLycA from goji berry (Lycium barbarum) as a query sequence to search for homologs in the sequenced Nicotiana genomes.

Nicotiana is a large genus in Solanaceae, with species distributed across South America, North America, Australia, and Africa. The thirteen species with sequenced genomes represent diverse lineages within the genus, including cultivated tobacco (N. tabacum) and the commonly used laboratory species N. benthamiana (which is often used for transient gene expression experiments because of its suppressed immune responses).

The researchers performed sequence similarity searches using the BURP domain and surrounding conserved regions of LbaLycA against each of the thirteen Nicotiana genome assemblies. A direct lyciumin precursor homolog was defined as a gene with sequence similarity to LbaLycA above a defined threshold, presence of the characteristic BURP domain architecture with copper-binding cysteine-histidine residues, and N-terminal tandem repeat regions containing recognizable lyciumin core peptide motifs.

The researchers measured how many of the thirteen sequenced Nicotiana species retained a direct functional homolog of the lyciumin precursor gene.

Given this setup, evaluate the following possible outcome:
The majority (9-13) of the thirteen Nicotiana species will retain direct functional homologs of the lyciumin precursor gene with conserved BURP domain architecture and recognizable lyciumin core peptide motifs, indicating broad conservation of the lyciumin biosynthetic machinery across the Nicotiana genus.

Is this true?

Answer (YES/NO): NO